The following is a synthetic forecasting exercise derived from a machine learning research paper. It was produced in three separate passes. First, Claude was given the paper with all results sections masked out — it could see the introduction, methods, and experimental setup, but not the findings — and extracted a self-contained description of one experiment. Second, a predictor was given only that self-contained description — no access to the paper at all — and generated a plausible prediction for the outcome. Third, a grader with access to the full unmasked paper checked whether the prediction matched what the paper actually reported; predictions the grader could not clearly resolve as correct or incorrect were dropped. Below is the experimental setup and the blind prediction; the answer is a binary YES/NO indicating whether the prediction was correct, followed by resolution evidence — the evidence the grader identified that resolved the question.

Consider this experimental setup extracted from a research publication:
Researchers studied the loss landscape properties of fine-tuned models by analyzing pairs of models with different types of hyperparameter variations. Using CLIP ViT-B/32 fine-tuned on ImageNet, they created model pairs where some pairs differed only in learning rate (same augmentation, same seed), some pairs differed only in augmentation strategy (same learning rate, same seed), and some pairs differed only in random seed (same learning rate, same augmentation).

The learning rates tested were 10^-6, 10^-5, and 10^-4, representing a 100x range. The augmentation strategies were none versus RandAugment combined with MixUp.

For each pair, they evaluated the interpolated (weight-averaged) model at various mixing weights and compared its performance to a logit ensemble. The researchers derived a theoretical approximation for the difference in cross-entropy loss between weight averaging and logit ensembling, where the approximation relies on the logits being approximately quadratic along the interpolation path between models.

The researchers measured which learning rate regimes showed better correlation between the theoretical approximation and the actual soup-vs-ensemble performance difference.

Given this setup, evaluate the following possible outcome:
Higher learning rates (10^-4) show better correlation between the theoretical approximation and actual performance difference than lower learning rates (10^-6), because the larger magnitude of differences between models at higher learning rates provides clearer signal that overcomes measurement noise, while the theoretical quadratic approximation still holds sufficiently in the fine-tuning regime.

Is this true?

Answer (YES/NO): NO